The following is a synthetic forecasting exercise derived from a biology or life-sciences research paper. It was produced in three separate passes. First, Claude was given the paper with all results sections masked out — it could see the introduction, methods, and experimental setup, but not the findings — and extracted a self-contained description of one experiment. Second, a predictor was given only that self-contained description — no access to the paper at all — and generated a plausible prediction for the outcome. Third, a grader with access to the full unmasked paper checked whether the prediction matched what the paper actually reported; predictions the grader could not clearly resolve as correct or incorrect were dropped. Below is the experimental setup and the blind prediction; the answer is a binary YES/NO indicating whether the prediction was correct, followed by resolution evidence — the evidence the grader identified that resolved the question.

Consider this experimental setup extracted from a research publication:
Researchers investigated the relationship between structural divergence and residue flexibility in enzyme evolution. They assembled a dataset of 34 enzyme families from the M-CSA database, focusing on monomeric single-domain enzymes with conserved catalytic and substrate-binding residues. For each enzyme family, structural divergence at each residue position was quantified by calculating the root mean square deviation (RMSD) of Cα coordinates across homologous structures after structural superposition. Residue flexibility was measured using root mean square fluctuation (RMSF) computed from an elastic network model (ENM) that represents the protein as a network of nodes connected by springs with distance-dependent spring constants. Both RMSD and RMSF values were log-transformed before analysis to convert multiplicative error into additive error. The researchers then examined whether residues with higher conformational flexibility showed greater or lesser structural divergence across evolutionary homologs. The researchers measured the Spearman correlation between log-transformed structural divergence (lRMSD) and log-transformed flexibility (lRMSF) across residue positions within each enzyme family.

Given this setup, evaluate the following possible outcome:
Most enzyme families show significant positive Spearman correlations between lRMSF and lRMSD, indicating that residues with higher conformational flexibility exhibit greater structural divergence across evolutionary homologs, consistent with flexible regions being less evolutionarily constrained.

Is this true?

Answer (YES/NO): YES